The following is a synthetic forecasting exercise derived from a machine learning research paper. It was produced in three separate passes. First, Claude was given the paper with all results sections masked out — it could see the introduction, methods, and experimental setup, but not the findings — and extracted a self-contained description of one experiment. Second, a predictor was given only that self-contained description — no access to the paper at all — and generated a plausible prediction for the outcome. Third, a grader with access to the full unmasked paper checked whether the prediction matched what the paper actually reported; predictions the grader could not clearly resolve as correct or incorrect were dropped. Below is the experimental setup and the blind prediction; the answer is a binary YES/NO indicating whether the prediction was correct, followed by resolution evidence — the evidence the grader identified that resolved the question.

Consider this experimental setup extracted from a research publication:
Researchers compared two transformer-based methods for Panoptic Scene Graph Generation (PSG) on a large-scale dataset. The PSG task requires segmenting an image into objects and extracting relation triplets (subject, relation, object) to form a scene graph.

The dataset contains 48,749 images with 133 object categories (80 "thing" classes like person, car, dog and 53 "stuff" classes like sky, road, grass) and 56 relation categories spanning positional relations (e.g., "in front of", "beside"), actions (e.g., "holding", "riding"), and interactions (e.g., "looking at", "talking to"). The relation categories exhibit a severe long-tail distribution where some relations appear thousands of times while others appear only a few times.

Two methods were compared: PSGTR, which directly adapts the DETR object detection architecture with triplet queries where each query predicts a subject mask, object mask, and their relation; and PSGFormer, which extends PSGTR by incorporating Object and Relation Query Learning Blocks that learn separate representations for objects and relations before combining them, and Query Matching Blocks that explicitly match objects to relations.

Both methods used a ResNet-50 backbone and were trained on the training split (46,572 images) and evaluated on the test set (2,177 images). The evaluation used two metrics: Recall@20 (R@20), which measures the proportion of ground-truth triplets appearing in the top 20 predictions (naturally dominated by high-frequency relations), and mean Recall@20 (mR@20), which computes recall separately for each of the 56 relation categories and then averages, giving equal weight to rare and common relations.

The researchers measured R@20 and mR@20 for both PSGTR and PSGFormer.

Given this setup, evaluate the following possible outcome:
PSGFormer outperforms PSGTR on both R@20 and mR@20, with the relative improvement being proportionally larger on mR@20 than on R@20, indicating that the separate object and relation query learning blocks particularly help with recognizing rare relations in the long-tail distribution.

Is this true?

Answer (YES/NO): NO